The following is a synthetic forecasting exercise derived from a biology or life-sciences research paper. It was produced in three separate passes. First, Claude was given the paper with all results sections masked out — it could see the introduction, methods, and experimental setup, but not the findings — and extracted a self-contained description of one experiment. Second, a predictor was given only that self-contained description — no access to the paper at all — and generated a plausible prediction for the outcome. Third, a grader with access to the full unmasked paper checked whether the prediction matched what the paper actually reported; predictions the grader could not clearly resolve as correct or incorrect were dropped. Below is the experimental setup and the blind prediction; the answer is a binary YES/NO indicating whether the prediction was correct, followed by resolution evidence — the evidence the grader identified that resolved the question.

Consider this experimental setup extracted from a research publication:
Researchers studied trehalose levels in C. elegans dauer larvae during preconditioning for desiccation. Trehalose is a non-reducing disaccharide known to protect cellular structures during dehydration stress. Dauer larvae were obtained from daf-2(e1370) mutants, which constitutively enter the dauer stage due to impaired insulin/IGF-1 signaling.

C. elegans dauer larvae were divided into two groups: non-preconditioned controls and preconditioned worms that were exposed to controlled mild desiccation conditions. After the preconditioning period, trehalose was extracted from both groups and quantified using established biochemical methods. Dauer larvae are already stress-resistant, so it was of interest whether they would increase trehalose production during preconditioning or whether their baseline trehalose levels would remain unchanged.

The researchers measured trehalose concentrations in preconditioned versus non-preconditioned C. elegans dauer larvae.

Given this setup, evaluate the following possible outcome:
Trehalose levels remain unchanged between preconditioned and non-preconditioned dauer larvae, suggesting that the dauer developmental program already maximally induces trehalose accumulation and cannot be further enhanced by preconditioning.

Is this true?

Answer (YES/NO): NO